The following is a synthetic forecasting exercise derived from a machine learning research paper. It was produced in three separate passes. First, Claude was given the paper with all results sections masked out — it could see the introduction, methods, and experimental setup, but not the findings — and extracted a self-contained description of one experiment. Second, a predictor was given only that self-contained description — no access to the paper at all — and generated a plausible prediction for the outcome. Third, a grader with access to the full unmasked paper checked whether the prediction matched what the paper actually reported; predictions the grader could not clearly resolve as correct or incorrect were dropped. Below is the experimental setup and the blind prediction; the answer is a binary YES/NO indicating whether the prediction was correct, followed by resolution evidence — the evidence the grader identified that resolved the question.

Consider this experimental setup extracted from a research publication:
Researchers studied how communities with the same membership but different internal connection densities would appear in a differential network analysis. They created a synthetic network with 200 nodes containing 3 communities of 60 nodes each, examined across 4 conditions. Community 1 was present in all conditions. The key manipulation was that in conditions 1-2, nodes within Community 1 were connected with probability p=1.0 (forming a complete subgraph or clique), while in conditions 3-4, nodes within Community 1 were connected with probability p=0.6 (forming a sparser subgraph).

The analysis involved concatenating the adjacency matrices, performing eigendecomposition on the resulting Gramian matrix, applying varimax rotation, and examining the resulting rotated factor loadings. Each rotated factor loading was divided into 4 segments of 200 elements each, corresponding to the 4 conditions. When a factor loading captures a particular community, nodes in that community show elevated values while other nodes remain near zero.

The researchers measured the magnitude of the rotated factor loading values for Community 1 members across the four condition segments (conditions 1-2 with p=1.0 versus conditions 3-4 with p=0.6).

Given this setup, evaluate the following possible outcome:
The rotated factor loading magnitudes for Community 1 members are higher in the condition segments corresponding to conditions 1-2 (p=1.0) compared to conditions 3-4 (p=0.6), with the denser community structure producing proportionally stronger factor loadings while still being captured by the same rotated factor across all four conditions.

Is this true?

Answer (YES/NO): YES